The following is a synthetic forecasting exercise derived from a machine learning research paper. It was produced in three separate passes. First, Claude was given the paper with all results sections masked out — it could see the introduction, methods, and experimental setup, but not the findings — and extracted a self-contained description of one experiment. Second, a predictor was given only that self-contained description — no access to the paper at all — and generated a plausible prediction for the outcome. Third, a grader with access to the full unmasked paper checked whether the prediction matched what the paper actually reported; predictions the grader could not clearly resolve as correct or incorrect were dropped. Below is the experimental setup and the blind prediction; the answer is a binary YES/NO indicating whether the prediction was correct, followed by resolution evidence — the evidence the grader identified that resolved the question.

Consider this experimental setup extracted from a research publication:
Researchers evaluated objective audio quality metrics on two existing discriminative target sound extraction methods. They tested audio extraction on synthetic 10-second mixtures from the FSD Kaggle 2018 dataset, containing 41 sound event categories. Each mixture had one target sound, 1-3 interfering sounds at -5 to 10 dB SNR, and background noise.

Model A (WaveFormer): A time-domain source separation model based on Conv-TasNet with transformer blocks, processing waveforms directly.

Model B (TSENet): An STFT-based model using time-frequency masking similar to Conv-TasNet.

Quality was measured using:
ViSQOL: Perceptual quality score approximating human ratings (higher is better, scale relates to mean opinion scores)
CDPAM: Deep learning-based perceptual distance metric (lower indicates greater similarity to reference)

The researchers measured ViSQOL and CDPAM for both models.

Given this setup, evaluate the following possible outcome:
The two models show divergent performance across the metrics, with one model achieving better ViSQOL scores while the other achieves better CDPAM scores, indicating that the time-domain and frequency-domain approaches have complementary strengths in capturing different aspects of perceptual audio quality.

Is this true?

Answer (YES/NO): NO